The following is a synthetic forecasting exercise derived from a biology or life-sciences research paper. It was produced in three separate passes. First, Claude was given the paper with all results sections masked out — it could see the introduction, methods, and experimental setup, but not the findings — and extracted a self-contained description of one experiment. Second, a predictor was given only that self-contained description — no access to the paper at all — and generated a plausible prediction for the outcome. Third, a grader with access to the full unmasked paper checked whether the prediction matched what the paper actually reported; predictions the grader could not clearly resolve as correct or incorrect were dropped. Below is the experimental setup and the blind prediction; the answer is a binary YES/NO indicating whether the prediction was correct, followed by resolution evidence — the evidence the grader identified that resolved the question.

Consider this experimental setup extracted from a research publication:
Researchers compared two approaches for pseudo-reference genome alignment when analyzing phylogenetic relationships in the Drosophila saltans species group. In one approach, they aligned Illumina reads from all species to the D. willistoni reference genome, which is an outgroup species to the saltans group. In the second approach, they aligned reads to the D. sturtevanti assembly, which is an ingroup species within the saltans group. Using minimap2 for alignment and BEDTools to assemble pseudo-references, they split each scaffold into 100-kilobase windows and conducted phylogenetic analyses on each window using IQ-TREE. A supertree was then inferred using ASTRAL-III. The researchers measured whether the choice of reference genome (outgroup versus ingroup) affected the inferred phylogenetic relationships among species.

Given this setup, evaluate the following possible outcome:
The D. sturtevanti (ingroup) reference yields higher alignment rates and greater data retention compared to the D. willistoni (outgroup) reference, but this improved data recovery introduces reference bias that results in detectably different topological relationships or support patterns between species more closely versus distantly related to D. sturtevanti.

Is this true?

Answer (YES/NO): YES